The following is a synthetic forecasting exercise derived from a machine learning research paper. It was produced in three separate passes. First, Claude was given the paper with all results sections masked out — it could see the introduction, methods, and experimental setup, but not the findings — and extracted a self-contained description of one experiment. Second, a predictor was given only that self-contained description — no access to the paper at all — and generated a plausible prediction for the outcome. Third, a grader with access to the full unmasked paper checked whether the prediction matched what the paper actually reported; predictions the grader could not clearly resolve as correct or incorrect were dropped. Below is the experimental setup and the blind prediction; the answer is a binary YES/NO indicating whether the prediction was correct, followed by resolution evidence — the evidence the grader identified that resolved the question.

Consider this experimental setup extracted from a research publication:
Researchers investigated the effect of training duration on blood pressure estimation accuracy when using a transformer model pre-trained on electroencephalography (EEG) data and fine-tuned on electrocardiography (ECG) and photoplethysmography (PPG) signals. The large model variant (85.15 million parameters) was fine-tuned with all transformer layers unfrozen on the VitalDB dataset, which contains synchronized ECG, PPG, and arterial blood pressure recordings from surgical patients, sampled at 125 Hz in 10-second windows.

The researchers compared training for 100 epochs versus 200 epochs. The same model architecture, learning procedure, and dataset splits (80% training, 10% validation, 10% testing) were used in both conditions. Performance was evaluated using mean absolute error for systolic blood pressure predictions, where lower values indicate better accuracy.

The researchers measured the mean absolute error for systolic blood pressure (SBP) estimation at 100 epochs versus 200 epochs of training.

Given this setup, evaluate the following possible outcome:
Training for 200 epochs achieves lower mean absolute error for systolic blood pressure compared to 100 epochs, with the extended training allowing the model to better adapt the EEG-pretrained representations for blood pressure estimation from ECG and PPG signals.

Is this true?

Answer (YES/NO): YES